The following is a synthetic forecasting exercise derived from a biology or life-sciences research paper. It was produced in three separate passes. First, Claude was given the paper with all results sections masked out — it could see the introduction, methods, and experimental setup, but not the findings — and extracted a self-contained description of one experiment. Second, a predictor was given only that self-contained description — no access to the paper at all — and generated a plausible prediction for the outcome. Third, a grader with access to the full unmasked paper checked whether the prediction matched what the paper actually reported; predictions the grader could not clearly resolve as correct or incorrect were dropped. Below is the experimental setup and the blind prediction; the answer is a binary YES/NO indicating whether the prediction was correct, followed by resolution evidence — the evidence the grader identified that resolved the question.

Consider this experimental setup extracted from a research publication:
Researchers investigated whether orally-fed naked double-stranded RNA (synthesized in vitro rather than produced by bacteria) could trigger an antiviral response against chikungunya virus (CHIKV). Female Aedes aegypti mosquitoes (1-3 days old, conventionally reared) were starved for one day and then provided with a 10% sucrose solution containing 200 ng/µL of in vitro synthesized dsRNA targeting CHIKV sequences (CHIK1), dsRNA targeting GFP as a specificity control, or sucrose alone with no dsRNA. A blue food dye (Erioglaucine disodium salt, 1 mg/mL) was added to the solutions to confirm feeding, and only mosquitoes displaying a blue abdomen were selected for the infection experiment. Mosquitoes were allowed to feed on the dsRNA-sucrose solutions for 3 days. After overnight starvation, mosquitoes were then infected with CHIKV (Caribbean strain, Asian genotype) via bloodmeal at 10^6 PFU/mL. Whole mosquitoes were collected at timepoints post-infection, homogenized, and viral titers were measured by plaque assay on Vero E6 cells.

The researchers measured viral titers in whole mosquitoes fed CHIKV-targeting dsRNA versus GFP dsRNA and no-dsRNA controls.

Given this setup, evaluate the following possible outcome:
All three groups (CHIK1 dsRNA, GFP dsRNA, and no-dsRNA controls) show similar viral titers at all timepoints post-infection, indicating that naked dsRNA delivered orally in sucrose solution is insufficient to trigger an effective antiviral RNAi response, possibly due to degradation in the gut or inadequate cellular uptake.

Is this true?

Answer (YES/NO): YES